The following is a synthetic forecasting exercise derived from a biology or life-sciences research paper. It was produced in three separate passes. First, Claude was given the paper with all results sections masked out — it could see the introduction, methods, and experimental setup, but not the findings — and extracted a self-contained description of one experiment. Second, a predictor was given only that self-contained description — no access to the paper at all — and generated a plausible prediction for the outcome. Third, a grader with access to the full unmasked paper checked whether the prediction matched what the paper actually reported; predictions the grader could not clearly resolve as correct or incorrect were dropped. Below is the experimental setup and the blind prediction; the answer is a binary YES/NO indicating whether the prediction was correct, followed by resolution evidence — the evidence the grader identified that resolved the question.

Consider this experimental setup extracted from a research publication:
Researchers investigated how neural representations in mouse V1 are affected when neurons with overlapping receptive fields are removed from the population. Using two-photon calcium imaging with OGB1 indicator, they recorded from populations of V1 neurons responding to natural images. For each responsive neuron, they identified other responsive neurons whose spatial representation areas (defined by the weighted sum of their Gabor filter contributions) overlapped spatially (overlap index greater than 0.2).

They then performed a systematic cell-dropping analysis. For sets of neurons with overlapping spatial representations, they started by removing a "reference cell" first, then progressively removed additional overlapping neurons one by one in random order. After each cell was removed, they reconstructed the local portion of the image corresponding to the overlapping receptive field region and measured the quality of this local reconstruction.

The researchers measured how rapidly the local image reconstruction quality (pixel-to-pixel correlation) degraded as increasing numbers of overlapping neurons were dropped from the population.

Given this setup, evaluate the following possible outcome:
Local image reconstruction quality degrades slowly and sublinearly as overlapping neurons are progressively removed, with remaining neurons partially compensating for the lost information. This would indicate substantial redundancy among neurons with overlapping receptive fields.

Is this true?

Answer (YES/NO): YES